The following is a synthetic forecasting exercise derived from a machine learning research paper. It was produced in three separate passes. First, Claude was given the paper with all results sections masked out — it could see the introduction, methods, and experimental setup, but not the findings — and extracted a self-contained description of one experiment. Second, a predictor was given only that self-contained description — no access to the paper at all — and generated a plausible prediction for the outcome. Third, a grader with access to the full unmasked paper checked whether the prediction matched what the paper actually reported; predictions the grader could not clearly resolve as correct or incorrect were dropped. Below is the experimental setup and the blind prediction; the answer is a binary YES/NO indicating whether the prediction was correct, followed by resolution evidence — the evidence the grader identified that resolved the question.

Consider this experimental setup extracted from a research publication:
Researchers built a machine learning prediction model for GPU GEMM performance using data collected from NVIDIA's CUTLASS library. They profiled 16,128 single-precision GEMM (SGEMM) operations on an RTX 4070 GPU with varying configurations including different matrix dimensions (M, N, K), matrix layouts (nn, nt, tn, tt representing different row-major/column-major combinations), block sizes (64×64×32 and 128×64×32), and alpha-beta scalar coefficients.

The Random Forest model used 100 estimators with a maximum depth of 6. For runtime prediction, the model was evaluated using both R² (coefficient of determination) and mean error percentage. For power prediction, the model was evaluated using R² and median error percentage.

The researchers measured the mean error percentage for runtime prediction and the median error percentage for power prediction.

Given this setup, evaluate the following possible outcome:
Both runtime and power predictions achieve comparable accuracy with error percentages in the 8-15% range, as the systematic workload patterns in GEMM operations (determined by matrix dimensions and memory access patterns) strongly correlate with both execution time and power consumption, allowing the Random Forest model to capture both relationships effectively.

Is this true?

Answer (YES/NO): NO